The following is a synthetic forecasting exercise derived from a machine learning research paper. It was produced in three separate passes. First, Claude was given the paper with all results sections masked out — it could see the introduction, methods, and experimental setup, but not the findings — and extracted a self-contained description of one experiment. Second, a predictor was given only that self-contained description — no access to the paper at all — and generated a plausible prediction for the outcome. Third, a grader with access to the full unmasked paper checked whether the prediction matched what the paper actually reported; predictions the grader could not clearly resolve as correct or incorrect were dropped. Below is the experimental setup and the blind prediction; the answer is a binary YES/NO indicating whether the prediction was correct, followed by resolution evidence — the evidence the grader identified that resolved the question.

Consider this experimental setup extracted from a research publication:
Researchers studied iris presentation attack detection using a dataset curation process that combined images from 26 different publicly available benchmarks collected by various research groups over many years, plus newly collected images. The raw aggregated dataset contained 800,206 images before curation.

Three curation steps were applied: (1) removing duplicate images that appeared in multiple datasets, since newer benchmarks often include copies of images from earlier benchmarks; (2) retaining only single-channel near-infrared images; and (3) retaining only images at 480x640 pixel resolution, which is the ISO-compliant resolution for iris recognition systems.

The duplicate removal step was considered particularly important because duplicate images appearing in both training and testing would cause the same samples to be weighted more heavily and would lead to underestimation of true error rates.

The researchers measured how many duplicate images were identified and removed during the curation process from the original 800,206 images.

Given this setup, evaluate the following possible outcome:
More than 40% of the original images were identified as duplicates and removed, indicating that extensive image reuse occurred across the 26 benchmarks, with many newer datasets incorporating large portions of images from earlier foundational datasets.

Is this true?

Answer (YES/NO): YES